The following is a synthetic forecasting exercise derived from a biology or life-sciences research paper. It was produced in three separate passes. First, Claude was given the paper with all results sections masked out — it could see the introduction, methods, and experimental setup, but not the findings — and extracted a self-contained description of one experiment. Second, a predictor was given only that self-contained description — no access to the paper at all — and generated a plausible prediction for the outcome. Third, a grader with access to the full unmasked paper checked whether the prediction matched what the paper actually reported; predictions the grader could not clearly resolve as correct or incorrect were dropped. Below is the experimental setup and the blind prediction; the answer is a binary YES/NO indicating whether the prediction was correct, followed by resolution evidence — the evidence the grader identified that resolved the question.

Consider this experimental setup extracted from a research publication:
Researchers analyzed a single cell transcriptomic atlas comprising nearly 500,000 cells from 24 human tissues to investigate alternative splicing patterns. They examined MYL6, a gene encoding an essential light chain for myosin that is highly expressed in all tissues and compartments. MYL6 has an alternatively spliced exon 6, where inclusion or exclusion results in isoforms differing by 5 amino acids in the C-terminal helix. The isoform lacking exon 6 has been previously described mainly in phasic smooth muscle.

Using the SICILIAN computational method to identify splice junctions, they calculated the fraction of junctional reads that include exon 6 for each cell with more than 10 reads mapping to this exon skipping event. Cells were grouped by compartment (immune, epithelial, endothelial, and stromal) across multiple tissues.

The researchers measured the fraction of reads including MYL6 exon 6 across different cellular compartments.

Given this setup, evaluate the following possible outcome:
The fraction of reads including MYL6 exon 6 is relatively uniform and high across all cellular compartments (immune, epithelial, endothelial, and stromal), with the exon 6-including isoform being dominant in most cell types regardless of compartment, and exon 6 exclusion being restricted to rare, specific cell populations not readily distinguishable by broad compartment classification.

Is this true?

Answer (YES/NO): NO